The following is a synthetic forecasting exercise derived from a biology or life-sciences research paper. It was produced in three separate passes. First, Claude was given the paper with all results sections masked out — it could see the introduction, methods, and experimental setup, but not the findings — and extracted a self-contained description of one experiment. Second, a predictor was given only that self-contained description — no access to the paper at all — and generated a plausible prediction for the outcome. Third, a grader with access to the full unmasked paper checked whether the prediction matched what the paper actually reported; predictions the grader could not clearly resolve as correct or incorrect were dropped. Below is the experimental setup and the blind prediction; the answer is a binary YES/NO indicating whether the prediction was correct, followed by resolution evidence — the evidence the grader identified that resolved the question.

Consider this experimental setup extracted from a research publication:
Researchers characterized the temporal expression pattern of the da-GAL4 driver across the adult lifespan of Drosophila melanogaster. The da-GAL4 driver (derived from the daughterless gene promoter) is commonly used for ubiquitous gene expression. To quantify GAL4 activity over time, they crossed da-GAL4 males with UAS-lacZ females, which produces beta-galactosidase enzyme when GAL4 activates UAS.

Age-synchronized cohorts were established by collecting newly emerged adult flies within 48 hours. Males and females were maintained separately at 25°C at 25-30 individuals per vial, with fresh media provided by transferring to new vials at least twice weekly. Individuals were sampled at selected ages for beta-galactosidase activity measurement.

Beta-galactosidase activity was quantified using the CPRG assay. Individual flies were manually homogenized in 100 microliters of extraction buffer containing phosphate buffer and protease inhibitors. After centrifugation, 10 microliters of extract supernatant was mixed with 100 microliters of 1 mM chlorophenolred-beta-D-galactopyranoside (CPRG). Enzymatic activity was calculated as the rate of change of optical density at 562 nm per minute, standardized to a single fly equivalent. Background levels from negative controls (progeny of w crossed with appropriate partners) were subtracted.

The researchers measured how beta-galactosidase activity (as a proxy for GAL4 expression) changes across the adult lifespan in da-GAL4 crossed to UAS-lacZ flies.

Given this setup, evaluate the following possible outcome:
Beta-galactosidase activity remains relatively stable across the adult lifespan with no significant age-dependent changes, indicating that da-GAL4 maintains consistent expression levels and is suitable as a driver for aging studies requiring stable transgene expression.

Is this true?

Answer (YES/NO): NO